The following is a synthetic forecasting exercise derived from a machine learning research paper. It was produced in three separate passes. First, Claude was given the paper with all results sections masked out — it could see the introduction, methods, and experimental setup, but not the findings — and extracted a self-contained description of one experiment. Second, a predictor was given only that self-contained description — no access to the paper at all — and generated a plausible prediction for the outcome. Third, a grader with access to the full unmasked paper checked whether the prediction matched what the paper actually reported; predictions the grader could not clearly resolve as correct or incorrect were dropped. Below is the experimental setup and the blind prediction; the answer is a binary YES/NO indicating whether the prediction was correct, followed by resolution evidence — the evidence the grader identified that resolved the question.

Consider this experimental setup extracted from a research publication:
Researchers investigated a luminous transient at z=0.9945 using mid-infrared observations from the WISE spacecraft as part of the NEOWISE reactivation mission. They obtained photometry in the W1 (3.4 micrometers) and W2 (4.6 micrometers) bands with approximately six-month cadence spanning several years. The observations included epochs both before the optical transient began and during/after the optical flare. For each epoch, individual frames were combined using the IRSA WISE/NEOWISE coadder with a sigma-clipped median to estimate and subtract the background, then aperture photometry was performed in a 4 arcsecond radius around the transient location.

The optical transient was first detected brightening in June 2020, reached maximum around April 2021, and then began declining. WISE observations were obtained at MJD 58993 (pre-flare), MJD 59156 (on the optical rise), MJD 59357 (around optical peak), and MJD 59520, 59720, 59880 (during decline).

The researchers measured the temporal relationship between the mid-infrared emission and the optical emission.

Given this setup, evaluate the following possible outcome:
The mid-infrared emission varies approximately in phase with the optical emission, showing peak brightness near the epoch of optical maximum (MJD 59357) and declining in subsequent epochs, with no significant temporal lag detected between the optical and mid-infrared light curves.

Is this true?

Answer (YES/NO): NO